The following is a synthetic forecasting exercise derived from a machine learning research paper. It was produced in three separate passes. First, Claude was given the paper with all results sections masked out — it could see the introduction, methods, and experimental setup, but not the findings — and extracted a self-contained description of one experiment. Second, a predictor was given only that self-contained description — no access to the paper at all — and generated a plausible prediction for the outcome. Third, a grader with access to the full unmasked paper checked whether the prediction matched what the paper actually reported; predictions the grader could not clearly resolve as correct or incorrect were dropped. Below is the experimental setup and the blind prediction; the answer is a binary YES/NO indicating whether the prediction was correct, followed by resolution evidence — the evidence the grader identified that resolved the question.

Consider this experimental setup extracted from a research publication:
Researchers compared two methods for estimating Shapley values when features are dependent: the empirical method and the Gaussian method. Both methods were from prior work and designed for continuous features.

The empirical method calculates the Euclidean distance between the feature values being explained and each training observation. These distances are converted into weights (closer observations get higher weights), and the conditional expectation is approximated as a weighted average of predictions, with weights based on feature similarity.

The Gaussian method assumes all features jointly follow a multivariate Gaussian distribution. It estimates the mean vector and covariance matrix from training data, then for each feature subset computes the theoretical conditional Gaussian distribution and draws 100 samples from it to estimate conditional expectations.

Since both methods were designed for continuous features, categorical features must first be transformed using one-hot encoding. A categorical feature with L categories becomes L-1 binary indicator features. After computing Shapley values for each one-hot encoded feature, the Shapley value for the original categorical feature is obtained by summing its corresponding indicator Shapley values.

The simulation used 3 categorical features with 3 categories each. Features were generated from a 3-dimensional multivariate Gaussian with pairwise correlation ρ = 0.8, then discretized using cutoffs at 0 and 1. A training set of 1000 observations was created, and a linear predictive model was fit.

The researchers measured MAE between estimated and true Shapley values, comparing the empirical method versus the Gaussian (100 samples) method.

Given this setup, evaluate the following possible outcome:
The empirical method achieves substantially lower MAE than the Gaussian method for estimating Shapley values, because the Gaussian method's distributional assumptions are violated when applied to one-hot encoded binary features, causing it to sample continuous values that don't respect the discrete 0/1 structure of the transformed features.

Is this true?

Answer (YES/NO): NO